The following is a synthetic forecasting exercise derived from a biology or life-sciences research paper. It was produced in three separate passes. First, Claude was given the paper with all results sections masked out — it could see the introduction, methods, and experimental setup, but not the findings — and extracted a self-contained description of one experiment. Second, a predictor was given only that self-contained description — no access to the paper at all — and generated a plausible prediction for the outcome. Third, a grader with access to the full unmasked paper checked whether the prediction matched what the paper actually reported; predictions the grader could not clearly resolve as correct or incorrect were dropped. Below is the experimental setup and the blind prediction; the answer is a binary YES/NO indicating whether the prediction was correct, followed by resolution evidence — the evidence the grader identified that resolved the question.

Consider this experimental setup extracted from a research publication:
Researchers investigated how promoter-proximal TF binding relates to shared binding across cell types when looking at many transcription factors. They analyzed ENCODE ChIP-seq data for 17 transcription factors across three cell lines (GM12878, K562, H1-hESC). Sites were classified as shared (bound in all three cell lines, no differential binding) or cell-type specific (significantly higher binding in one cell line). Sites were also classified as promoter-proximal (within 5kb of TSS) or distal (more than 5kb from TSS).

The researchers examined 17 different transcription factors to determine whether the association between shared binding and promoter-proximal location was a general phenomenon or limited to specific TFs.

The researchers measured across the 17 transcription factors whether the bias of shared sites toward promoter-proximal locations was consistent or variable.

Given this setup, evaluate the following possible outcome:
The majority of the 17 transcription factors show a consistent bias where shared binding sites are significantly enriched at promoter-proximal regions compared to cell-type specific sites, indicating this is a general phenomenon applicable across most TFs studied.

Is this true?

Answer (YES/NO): YES